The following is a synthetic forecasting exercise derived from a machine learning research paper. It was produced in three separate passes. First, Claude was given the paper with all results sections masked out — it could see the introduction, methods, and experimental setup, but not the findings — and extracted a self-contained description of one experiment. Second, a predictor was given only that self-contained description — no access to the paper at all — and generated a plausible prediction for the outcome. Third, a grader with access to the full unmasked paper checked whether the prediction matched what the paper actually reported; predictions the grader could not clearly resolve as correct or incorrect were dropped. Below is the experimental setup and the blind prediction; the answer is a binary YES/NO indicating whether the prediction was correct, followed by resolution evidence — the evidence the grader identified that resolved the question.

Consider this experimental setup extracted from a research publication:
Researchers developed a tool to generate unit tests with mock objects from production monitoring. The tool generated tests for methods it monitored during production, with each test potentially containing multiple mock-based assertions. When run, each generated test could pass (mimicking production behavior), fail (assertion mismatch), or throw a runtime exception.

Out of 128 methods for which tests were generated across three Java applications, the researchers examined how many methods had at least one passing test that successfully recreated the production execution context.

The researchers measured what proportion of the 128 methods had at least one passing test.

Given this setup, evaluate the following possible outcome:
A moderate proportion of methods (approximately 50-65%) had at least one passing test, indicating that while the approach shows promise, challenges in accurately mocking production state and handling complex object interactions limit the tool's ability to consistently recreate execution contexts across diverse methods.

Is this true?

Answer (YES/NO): YES